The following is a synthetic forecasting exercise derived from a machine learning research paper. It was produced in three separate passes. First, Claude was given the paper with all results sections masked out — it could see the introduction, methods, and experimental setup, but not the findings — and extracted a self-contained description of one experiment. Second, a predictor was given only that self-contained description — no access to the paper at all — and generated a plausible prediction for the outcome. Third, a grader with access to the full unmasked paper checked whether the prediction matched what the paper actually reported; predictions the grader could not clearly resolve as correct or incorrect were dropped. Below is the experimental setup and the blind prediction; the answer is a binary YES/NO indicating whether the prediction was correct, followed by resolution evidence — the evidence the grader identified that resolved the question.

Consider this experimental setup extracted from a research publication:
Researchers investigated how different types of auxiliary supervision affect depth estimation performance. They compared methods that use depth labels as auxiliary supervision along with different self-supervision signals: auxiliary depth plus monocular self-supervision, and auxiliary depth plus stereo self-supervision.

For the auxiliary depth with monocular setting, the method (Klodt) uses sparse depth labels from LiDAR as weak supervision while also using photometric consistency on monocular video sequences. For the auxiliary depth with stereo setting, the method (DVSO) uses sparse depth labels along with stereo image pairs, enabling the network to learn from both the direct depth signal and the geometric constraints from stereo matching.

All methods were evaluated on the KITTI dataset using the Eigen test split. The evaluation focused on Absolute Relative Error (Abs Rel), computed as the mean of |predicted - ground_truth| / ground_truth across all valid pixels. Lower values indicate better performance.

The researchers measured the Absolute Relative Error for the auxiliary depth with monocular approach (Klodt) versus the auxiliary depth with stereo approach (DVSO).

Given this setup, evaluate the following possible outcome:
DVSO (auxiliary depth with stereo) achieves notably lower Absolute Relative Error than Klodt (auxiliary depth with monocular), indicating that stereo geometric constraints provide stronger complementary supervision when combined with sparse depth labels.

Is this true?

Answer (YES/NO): YES